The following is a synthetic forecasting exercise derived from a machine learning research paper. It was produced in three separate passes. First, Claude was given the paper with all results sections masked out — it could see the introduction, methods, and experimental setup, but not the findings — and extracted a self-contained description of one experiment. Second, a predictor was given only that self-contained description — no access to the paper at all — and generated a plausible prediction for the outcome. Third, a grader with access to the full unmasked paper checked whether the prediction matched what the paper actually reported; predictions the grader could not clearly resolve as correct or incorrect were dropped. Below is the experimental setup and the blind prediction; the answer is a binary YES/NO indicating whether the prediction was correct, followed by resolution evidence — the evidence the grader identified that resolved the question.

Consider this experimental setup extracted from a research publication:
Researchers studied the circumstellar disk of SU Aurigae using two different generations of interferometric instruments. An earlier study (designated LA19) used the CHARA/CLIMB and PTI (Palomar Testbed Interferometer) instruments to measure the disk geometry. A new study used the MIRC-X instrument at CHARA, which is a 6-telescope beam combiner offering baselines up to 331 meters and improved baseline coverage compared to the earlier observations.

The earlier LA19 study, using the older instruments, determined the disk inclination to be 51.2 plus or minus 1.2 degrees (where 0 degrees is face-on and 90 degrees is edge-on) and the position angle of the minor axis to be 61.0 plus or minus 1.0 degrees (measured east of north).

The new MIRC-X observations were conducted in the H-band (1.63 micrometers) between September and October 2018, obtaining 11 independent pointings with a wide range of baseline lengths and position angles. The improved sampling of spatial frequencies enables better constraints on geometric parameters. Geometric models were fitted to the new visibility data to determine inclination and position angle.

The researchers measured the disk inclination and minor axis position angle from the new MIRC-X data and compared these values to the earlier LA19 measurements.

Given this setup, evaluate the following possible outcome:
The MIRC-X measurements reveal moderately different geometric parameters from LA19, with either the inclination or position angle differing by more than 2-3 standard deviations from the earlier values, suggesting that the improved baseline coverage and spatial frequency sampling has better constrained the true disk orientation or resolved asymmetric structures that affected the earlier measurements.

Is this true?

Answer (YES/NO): YES